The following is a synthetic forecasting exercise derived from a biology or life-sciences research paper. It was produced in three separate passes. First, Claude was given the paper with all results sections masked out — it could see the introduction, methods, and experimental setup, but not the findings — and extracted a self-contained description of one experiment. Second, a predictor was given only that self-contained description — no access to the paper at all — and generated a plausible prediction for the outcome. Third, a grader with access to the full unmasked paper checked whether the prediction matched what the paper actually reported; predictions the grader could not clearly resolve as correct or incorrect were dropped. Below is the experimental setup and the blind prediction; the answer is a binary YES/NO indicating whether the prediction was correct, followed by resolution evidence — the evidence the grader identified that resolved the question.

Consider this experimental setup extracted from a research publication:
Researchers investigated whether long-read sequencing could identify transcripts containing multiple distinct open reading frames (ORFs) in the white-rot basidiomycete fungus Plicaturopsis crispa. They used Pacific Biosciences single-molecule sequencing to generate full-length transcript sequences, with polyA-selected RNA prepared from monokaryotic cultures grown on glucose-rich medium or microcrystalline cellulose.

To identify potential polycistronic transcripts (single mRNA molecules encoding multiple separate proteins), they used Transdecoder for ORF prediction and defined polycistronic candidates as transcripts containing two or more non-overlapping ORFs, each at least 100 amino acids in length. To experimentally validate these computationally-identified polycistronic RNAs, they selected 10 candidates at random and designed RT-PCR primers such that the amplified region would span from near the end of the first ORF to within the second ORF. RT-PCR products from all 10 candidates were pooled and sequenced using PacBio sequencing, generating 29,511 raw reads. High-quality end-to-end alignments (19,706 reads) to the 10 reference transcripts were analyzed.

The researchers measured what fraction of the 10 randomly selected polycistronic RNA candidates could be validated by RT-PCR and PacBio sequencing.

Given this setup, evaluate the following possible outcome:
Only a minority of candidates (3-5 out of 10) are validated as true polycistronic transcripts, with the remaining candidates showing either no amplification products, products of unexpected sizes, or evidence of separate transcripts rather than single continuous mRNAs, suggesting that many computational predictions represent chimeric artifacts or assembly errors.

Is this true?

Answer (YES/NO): NO